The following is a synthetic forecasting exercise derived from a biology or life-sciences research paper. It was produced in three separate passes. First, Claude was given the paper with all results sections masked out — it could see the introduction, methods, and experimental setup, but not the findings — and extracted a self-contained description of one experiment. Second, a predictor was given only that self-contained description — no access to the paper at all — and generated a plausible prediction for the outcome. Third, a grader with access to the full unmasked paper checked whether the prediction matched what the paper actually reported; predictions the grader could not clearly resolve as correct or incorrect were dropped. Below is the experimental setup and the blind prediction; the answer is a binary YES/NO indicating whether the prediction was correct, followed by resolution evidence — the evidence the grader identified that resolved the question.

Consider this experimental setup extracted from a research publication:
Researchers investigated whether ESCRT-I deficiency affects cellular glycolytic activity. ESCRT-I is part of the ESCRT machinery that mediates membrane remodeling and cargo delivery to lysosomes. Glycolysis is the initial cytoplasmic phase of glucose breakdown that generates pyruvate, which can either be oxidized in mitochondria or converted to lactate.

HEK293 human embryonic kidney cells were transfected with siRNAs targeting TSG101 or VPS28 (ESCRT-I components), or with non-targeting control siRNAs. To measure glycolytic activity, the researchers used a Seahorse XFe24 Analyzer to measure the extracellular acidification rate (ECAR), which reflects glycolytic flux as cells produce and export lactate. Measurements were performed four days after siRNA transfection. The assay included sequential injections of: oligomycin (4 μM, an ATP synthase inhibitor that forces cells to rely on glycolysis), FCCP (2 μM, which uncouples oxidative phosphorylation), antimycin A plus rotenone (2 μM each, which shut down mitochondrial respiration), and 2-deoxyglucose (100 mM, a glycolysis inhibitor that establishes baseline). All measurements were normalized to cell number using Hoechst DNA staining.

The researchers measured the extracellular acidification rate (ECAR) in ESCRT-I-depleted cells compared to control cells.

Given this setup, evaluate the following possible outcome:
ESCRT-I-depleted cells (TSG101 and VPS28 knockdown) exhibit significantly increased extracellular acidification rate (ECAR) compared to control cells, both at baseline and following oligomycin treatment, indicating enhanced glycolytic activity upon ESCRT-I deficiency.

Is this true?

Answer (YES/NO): YES